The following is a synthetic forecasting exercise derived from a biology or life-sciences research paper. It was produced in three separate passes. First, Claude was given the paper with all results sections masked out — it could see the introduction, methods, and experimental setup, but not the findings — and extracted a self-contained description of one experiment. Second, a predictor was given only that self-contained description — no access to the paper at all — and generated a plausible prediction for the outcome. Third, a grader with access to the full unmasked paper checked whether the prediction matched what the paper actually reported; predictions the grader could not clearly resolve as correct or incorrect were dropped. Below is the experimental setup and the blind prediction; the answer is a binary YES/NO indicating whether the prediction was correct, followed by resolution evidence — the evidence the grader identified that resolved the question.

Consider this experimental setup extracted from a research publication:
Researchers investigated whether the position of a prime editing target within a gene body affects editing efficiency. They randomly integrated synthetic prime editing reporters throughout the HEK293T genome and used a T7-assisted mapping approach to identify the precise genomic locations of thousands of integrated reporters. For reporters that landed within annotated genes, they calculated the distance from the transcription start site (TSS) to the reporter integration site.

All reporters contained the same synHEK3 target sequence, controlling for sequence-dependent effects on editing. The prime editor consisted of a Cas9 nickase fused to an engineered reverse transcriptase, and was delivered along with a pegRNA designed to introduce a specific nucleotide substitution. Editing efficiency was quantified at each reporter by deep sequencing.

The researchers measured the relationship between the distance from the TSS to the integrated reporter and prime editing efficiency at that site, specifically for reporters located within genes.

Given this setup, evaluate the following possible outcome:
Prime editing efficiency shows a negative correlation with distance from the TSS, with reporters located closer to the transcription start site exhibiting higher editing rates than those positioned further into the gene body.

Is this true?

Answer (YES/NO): YES